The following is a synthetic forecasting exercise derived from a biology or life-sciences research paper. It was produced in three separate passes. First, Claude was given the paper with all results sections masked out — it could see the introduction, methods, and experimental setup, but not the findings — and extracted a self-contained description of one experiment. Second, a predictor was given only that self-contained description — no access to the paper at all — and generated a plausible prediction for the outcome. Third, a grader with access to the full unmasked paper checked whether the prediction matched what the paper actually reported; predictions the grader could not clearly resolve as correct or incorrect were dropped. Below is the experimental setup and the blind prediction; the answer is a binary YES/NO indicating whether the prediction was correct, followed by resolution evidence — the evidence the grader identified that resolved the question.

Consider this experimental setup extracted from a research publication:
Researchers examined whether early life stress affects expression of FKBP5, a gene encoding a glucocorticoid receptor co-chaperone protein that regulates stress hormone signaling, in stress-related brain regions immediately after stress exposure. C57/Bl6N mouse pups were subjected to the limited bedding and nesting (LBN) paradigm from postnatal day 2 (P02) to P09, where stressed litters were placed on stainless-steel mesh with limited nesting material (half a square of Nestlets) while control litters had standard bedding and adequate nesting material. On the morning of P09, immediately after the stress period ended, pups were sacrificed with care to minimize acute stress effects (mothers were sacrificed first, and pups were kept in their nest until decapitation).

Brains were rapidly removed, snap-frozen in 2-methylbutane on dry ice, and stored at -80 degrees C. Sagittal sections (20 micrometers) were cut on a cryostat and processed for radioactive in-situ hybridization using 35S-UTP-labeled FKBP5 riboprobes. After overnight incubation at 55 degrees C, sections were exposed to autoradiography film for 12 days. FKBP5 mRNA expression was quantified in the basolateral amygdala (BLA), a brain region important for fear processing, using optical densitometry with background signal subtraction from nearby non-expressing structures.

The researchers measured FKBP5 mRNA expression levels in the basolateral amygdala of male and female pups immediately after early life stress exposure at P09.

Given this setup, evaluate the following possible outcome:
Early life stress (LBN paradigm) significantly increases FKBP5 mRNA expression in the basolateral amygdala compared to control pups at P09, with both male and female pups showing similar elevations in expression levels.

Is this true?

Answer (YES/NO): NO